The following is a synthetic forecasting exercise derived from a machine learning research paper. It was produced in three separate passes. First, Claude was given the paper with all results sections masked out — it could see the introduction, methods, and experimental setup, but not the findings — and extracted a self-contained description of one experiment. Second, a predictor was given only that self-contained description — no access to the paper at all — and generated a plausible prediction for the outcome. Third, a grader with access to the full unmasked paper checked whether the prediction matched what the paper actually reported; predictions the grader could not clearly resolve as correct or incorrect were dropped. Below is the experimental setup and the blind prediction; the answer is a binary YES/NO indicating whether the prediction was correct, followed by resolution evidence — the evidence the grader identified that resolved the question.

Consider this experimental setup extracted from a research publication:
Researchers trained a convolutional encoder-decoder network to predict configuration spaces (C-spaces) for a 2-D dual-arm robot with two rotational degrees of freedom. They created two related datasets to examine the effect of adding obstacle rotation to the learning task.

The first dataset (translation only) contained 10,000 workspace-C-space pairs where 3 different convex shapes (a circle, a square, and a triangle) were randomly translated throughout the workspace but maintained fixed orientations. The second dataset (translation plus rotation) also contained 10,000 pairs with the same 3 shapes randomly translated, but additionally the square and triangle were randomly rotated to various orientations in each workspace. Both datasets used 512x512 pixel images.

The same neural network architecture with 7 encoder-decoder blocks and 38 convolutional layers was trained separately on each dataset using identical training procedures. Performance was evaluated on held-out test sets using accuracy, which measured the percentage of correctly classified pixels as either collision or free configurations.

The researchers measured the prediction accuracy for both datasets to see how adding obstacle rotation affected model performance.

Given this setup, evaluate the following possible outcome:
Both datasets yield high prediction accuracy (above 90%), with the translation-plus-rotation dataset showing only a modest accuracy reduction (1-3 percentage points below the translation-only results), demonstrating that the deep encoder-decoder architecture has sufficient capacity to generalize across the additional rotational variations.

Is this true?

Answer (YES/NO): NO